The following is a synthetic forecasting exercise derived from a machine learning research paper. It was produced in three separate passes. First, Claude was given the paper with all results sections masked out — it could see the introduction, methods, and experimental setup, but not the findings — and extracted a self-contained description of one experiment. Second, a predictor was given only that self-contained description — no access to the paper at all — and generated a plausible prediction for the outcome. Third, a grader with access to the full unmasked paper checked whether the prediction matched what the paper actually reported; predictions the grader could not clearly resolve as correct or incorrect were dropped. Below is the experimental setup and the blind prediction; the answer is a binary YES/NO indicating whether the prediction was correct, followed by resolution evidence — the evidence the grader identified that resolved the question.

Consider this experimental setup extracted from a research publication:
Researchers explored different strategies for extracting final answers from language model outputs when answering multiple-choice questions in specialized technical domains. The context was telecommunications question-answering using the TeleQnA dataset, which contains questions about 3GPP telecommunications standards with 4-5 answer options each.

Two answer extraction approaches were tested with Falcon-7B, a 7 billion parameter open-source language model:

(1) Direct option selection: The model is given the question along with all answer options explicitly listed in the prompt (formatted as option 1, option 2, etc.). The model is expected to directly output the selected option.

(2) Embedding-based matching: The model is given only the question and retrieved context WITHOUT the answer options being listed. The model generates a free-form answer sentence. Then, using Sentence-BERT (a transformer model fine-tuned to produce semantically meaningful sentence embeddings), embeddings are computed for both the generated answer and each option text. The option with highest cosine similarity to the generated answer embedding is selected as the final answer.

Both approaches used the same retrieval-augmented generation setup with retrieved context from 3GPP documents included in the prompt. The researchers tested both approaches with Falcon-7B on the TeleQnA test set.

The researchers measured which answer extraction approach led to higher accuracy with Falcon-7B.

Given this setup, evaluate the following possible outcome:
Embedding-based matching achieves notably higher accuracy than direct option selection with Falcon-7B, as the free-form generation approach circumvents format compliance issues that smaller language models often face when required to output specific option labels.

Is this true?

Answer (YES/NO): YES